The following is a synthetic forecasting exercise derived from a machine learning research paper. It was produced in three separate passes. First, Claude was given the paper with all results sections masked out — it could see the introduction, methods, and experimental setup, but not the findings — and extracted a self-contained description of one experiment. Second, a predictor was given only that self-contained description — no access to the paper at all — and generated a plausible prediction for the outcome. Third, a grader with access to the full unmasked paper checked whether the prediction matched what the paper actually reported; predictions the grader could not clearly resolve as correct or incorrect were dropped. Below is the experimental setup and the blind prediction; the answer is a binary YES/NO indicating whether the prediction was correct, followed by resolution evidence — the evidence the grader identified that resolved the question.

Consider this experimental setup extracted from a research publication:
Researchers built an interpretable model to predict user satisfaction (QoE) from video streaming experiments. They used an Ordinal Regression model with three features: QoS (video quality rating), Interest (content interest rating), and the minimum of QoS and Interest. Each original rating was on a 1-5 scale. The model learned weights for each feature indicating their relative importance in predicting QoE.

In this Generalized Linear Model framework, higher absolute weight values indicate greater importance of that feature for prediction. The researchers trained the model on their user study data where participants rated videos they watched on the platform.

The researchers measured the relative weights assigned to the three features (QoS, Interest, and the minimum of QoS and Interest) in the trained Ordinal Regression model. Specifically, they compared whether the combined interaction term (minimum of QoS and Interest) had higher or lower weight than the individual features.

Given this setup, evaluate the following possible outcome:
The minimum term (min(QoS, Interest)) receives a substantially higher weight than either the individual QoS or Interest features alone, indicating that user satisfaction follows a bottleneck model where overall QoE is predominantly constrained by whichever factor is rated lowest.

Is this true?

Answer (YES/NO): YES